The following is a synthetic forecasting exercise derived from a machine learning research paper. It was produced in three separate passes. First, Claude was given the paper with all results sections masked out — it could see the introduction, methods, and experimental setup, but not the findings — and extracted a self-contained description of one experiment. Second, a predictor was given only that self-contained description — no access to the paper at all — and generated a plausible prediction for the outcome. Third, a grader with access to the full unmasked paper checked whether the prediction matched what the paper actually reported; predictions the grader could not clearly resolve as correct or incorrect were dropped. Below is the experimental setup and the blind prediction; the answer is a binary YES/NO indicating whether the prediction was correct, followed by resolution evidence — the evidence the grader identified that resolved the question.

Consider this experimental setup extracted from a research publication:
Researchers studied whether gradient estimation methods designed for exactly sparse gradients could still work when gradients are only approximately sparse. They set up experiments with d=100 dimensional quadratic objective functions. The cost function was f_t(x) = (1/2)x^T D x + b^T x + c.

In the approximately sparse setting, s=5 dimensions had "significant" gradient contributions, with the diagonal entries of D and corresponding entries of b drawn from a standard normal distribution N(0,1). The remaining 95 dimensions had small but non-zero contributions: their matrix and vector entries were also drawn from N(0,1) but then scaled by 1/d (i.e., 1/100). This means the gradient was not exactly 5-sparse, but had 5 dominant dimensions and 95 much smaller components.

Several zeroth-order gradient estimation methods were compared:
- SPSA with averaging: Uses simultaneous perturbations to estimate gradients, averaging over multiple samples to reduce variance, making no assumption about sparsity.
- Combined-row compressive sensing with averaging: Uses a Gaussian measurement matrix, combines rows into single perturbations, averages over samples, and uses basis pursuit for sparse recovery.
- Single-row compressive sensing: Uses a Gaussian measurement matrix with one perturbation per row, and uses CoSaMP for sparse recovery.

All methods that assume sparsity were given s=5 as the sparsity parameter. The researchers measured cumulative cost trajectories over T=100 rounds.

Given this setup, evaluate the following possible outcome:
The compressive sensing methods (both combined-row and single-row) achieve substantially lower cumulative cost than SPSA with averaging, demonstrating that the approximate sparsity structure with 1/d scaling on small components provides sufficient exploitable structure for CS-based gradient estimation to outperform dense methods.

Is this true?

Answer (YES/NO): YES